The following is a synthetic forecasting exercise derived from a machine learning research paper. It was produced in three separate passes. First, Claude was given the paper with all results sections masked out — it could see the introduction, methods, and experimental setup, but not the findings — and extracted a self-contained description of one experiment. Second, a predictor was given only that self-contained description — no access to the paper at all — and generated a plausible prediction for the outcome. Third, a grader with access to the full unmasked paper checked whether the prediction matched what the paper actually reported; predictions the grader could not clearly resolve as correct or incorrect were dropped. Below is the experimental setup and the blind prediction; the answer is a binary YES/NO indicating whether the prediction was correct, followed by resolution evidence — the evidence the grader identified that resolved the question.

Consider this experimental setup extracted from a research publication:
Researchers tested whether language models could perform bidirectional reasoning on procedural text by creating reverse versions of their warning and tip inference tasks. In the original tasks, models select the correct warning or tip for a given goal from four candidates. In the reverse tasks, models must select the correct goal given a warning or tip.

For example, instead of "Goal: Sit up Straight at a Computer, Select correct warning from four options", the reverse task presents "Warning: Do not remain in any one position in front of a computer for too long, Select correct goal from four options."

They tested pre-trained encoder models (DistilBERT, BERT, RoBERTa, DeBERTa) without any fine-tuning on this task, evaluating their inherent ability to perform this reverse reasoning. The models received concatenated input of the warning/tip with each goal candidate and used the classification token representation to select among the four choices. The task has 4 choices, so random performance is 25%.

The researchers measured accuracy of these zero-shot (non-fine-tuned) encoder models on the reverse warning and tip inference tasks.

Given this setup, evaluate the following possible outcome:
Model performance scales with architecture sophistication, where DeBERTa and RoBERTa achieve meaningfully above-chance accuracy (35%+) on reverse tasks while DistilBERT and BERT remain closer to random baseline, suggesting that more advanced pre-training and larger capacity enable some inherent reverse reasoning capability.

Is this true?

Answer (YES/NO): NO